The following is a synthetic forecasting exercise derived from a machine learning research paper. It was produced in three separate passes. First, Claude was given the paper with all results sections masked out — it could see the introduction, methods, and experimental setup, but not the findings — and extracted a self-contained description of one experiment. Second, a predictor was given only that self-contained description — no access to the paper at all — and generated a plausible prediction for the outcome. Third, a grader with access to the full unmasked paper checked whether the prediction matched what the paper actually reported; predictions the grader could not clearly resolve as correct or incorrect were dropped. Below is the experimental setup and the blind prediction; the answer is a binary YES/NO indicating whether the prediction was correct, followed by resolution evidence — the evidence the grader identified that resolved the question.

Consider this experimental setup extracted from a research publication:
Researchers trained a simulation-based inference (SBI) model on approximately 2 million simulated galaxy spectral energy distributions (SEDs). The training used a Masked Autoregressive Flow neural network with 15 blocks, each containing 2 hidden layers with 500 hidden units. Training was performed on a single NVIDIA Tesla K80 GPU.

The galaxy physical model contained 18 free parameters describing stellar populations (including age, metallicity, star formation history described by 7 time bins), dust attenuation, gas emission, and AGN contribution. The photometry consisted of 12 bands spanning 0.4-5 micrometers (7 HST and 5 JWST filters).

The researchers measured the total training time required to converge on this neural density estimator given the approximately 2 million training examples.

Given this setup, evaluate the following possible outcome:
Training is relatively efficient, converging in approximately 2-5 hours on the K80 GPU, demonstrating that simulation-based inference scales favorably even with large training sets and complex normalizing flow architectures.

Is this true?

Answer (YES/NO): NO